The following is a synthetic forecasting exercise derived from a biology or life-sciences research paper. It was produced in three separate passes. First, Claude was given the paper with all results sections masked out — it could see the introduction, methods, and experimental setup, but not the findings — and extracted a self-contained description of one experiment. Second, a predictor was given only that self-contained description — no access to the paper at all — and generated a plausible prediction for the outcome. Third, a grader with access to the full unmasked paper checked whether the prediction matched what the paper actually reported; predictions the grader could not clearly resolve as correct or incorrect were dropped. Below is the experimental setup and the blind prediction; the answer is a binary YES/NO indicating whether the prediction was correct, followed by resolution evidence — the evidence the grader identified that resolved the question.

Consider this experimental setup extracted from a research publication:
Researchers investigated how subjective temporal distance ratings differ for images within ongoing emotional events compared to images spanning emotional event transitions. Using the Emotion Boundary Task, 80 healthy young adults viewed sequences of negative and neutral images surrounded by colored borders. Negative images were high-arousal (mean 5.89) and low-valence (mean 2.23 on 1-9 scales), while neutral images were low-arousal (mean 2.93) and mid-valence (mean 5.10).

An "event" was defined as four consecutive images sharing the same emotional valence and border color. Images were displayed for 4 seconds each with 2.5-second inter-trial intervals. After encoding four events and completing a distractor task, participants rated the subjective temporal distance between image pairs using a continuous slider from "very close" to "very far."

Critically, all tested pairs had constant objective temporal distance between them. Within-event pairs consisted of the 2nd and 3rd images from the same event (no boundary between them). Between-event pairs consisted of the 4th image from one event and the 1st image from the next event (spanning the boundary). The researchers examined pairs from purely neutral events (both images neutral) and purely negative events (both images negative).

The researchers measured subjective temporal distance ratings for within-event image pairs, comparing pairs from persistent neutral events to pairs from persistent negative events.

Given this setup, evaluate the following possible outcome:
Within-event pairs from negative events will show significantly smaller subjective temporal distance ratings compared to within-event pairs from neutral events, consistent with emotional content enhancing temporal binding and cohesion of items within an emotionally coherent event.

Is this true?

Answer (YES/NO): YES